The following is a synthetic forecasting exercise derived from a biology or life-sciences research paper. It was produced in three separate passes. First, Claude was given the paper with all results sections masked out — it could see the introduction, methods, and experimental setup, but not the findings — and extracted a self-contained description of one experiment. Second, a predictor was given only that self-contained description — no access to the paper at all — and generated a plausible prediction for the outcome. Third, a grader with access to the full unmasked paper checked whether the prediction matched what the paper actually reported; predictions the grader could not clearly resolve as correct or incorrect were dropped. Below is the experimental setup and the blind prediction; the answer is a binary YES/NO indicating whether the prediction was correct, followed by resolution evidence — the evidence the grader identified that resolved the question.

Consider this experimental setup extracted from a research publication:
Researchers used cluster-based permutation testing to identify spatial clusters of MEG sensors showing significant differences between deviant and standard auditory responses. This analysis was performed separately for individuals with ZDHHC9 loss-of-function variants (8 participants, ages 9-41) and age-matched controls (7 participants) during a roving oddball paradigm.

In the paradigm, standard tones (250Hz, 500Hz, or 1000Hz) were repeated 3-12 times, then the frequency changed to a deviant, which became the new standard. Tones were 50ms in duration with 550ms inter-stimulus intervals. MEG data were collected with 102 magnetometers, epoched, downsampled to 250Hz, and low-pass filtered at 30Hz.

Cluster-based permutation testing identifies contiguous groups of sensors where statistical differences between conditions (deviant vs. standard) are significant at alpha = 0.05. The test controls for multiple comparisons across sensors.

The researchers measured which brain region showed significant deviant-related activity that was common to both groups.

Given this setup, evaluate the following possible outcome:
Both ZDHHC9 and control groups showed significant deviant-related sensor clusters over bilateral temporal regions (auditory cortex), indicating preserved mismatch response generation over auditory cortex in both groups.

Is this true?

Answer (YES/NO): NO